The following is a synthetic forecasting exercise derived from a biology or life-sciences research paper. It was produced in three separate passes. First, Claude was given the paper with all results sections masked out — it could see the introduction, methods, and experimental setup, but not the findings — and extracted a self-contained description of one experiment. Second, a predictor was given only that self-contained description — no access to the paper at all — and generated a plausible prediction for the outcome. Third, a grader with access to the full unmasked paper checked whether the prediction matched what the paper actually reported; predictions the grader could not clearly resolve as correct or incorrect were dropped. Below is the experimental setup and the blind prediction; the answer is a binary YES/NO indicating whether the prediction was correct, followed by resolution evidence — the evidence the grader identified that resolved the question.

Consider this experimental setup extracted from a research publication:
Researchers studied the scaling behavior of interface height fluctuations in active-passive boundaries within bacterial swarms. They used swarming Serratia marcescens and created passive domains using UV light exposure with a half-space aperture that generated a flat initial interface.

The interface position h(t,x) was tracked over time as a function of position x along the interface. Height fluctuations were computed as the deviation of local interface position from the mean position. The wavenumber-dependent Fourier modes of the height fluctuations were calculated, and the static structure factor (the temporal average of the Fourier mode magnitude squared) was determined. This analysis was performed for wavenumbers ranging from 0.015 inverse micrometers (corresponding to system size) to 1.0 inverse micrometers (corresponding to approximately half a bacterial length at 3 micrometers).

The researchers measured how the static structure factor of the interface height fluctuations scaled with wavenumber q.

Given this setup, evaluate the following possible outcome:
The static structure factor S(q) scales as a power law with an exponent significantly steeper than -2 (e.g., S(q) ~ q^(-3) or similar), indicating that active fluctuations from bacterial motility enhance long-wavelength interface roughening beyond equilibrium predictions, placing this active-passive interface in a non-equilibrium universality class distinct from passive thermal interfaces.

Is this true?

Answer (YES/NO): NO